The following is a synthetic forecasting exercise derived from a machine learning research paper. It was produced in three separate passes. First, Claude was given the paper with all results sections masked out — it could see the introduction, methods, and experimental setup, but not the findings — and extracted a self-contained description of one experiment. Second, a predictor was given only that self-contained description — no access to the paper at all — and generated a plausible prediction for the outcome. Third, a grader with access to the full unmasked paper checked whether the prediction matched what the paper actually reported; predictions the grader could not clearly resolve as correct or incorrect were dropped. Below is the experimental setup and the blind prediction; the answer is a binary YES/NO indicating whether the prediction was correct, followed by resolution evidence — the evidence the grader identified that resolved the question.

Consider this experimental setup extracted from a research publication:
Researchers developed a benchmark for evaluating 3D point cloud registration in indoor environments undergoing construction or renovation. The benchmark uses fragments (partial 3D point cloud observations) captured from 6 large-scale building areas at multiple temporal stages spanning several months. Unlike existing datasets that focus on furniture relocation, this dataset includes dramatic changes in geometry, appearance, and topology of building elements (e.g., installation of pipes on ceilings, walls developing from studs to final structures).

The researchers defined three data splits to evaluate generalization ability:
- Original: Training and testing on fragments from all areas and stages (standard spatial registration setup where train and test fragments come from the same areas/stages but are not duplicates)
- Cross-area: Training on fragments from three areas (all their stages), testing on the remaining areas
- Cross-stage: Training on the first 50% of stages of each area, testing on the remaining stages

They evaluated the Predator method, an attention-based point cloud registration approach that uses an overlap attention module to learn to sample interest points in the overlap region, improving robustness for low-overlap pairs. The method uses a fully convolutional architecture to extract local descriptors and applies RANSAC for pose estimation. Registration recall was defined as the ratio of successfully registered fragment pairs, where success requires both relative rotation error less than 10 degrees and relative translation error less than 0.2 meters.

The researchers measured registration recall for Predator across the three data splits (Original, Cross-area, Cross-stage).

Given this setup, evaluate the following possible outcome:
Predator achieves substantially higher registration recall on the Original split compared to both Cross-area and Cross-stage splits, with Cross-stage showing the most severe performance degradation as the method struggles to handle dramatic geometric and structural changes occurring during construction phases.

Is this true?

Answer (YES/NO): NO